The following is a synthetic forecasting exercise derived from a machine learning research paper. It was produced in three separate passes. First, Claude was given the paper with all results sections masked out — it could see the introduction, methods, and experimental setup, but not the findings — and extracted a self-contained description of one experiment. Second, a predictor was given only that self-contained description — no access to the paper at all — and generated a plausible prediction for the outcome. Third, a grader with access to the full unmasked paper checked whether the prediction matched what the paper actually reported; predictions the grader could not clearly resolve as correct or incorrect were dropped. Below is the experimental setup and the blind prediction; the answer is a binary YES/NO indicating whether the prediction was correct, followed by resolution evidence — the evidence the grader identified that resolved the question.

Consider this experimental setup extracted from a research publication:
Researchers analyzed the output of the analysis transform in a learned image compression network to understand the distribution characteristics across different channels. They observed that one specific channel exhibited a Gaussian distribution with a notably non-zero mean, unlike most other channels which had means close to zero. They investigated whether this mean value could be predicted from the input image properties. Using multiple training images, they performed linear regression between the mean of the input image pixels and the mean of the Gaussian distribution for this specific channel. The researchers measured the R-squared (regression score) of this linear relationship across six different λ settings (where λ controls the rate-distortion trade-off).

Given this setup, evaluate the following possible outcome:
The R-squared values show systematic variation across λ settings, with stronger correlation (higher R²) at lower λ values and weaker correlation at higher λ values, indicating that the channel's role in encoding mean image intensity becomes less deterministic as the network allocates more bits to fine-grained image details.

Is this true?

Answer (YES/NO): NO